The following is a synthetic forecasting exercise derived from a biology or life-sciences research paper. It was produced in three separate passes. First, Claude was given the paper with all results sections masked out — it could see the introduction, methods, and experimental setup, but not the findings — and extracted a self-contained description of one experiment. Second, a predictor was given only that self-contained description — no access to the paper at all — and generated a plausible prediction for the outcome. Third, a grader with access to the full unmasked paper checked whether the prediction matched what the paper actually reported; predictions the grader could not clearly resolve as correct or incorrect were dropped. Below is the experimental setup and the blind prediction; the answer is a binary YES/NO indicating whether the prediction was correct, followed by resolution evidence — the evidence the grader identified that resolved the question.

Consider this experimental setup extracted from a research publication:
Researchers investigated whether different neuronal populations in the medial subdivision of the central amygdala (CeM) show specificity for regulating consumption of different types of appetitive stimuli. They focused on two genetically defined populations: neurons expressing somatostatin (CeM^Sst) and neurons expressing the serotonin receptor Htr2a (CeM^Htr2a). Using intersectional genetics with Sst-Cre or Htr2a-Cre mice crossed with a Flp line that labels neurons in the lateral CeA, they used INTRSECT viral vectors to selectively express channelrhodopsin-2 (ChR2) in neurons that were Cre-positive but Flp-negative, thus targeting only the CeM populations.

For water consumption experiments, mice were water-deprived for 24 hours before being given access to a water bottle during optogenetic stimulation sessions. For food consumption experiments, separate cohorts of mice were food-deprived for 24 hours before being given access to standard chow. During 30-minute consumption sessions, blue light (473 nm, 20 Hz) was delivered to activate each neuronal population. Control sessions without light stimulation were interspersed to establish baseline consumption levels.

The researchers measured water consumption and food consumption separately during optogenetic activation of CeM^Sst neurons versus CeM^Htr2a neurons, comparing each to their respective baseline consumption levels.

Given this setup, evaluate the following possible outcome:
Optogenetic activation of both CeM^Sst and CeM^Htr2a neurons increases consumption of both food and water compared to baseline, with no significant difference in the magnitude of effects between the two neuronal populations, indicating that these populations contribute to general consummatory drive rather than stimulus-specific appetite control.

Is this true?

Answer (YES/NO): NO